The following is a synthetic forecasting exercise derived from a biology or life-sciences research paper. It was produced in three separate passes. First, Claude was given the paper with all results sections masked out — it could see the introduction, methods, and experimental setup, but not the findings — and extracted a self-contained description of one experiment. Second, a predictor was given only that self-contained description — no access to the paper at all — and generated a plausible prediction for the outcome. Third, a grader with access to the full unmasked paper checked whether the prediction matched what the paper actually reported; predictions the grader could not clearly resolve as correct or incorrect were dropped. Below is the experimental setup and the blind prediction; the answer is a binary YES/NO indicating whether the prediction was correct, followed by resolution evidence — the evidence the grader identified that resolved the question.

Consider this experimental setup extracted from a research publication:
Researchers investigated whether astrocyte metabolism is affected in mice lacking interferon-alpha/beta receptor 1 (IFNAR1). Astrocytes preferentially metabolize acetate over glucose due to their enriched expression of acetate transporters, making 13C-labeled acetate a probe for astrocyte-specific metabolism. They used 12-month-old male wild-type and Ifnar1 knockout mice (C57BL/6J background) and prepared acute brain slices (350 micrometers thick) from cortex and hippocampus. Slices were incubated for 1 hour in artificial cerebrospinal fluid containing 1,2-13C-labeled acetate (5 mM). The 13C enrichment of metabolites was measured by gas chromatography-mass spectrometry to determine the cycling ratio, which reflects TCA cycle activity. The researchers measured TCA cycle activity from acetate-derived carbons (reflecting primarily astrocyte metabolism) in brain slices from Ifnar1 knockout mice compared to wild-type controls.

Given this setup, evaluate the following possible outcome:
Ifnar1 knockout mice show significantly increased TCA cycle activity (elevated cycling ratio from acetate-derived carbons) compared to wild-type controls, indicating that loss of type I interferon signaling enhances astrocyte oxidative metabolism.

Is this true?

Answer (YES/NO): YES